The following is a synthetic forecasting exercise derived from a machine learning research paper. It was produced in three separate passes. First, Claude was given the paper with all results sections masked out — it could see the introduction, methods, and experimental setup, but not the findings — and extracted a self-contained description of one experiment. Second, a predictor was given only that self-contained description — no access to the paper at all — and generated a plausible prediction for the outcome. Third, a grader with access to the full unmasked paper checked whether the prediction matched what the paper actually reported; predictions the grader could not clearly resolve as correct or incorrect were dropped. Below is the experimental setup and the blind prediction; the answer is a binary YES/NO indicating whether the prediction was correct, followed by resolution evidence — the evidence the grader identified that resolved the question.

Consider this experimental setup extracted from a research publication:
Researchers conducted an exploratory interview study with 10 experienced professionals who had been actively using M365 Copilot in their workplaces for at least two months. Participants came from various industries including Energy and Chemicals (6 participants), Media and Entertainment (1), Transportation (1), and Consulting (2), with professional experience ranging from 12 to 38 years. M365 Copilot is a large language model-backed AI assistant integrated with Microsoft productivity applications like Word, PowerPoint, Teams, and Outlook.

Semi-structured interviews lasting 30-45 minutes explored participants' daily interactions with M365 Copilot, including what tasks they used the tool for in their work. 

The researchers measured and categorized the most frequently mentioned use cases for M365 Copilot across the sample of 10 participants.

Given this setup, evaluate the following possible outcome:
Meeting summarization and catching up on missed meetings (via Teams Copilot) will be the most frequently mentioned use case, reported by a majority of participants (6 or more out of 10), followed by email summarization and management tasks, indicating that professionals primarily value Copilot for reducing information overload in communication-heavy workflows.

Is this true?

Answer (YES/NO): NO